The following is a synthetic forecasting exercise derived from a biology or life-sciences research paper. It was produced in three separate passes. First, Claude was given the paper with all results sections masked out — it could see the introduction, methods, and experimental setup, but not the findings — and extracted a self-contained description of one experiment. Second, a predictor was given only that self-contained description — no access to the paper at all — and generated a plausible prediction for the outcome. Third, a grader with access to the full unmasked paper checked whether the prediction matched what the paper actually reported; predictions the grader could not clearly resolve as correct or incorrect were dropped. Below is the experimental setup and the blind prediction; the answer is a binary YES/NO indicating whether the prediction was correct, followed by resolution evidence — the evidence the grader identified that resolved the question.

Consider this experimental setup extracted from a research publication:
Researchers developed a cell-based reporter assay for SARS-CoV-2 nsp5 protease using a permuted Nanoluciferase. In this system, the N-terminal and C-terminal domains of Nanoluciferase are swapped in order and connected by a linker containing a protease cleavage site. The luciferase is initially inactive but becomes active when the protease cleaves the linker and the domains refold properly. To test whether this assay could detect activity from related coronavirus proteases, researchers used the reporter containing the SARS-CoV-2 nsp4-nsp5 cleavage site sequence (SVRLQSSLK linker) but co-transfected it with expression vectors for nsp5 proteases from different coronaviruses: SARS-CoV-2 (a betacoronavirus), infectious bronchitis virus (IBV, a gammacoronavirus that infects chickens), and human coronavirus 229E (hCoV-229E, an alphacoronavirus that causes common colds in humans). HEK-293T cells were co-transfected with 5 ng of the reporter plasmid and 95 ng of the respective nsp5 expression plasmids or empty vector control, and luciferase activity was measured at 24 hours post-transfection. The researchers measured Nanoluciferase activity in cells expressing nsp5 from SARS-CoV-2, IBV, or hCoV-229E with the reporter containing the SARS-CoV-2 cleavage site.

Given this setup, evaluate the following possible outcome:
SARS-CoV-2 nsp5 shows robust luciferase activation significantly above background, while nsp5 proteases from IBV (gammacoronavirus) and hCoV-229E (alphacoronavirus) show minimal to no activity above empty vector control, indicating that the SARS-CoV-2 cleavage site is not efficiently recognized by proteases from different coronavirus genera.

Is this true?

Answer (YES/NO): NO